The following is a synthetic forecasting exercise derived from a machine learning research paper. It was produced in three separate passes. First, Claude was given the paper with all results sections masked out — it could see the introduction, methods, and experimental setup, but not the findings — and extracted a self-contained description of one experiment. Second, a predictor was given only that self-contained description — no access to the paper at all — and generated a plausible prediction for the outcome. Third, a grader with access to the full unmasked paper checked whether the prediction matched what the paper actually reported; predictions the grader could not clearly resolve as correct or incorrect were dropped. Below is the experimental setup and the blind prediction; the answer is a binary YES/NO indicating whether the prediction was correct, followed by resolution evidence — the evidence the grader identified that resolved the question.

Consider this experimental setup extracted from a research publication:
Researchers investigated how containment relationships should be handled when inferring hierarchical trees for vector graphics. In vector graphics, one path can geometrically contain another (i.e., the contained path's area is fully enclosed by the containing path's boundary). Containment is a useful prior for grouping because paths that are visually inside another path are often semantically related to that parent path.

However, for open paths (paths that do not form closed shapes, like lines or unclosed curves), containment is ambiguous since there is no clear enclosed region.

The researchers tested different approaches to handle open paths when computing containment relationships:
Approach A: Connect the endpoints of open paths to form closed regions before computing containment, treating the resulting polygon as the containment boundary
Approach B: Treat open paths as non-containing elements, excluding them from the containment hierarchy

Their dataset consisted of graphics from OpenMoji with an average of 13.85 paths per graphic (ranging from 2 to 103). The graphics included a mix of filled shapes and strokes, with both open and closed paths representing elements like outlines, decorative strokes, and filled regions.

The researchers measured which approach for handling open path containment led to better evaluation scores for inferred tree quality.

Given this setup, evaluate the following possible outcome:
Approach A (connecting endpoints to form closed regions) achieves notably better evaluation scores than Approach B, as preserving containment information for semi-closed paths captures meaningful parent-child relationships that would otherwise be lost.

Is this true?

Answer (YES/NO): YES